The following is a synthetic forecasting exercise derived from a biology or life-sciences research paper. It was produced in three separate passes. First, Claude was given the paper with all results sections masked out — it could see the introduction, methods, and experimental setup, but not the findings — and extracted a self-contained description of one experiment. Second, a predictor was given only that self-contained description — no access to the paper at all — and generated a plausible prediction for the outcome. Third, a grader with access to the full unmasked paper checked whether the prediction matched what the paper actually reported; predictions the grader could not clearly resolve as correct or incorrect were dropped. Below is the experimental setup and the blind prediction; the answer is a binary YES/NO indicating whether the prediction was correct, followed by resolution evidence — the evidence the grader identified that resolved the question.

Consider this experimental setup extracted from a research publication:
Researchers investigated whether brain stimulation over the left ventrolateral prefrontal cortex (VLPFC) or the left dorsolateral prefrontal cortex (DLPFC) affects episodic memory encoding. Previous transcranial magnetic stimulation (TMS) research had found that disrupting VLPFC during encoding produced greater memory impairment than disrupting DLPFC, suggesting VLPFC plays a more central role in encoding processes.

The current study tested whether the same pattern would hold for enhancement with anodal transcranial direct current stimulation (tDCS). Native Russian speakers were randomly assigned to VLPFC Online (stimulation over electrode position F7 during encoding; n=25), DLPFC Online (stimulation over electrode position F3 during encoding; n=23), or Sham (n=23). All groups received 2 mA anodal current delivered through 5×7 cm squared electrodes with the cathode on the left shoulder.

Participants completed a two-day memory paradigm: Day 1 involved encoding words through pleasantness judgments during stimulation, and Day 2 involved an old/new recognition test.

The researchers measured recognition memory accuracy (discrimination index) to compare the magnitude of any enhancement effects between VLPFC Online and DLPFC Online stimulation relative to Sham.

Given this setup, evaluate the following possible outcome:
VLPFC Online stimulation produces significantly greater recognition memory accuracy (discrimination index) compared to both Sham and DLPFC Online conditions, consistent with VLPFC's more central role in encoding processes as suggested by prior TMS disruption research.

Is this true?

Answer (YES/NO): NO